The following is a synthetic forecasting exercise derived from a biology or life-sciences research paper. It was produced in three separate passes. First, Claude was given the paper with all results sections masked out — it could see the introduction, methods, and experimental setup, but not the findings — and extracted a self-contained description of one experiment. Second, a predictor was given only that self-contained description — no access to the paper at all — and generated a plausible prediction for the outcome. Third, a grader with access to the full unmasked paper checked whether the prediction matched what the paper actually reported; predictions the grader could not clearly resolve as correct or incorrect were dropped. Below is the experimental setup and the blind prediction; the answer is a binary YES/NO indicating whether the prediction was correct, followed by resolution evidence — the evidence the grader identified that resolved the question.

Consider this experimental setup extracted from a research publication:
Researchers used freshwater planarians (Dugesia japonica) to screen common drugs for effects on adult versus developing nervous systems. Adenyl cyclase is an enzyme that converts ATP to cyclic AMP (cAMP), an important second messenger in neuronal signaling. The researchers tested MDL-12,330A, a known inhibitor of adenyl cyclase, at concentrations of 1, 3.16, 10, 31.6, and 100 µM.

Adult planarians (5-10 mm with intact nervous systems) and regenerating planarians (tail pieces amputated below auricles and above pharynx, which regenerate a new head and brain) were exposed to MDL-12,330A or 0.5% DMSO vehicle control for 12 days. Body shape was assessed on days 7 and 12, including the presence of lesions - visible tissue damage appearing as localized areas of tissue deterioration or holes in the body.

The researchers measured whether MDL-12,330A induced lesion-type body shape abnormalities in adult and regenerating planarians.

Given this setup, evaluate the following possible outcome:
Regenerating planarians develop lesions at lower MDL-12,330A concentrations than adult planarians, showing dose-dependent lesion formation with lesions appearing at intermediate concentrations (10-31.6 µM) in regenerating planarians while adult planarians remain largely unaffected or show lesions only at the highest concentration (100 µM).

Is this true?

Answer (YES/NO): NO